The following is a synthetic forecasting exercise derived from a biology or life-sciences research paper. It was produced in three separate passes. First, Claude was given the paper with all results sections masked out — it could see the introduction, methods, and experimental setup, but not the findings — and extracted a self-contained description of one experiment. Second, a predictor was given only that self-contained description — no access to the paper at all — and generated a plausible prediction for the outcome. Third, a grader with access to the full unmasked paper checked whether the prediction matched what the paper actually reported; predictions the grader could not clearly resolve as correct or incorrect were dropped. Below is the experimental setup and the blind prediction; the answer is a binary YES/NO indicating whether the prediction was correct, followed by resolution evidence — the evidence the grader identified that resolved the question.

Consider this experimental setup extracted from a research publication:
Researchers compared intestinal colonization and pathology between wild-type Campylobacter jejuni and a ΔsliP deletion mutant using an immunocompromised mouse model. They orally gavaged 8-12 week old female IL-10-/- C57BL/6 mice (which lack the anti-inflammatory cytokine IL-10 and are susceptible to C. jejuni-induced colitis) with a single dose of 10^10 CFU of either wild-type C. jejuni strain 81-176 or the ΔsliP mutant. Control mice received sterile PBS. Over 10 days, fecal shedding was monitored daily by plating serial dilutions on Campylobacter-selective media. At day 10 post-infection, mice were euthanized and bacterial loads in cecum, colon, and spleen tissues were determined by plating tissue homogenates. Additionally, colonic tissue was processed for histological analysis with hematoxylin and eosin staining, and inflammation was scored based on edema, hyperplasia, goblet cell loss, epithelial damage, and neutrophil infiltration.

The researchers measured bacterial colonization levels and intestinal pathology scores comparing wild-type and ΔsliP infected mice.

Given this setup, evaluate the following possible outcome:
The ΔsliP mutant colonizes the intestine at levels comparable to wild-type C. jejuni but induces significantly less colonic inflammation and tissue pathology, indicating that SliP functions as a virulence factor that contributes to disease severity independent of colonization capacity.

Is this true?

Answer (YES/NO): YES